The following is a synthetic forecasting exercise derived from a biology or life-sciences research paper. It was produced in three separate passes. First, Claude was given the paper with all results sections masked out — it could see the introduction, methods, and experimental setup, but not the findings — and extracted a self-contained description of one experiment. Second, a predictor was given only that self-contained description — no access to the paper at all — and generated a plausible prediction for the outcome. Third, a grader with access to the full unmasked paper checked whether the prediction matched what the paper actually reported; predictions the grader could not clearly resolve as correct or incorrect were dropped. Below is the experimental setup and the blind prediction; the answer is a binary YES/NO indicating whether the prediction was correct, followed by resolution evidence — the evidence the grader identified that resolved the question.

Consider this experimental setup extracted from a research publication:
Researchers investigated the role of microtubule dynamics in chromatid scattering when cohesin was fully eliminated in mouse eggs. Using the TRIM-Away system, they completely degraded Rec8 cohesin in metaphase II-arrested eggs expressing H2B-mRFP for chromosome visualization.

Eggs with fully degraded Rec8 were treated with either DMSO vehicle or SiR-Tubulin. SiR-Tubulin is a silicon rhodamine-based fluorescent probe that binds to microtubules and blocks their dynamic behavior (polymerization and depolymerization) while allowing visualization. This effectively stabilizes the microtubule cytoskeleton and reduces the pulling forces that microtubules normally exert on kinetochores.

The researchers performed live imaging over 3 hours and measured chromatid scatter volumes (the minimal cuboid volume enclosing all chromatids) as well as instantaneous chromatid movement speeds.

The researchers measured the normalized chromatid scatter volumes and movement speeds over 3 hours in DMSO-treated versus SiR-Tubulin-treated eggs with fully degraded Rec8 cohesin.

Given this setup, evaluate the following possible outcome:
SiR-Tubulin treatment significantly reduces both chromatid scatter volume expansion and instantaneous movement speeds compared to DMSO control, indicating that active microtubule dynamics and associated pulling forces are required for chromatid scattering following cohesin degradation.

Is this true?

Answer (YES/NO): YES